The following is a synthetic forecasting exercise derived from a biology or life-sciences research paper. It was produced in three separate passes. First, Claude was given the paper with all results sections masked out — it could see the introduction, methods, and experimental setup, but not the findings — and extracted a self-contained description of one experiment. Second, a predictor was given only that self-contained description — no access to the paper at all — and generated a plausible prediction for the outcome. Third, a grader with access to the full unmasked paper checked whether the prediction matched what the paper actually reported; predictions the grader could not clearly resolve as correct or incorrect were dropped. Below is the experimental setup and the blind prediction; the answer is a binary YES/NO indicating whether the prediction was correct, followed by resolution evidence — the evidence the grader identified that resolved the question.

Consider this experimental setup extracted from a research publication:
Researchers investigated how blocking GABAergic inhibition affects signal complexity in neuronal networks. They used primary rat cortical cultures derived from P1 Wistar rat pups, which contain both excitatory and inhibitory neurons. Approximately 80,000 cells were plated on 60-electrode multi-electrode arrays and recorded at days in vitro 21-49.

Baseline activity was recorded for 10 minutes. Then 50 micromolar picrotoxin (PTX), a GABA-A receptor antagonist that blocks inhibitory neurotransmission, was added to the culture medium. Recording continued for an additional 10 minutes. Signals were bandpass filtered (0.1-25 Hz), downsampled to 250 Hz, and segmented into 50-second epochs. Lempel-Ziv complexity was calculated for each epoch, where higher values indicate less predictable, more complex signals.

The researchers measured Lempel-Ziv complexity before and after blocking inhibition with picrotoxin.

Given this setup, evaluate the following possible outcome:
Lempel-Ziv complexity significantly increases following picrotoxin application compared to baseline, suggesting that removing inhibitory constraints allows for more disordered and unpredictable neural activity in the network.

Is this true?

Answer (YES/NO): NO